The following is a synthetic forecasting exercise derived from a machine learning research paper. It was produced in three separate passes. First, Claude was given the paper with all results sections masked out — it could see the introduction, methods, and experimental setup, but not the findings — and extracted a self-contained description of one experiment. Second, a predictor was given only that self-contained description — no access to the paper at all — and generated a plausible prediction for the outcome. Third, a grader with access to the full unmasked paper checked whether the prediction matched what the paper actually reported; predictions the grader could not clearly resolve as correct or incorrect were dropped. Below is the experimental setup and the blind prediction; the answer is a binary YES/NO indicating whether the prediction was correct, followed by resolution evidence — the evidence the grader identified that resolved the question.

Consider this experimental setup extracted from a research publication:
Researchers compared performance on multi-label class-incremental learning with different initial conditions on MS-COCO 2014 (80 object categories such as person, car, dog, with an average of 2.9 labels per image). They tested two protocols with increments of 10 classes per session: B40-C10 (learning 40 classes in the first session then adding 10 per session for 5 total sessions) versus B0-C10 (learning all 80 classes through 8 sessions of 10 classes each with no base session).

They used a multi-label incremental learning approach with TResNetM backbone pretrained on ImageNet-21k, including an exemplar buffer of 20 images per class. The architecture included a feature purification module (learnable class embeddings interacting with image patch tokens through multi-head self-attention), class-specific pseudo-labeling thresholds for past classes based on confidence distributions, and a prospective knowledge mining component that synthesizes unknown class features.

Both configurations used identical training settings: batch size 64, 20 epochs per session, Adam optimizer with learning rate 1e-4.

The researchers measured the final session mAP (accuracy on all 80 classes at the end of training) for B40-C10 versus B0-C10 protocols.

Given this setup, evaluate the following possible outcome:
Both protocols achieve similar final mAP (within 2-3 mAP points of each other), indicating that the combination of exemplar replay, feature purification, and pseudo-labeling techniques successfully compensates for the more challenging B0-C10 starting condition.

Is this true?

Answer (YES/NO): YES